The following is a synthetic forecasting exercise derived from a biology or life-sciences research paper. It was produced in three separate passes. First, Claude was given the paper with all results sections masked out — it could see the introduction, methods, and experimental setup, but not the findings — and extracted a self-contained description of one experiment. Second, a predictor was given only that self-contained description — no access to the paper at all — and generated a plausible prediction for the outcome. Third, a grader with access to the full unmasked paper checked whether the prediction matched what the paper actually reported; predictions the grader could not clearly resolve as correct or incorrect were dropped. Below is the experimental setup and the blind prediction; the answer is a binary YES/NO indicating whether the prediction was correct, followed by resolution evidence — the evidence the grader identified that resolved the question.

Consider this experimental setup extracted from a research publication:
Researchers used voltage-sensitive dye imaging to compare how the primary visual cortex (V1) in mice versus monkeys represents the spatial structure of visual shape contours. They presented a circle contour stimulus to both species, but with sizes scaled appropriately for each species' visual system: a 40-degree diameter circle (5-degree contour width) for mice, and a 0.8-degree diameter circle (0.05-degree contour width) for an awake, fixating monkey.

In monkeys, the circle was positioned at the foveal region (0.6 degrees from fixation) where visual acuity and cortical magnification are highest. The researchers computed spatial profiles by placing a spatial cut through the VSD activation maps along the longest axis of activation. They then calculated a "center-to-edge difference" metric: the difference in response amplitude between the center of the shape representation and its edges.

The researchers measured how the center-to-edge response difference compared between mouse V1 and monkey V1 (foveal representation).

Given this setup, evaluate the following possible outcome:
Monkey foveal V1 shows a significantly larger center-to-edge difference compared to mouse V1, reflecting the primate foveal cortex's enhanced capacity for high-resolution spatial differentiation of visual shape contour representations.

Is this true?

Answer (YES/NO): NO